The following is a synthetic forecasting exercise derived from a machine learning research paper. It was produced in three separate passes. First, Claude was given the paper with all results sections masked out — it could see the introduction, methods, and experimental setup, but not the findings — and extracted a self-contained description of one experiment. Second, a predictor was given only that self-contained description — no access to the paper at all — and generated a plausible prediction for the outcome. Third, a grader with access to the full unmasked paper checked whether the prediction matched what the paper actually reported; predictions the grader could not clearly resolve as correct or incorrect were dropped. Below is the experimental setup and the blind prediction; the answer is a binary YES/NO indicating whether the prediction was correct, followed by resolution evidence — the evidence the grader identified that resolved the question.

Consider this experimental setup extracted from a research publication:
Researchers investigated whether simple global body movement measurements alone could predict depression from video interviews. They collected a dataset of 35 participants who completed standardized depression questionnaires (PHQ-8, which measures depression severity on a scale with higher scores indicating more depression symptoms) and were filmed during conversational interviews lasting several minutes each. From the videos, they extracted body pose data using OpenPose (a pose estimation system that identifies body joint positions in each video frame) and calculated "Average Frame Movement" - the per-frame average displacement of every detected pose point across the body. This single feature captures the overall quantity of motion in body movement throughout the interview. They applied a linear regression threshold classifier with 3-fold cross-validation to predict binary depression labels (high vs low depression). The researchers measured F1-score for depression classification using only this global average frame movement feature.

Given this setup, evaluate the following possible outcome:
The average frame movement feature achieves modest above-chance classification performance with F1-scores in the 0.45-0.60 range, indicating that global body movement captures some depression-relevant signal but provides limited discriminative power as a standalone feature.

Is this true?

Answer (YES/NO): NO